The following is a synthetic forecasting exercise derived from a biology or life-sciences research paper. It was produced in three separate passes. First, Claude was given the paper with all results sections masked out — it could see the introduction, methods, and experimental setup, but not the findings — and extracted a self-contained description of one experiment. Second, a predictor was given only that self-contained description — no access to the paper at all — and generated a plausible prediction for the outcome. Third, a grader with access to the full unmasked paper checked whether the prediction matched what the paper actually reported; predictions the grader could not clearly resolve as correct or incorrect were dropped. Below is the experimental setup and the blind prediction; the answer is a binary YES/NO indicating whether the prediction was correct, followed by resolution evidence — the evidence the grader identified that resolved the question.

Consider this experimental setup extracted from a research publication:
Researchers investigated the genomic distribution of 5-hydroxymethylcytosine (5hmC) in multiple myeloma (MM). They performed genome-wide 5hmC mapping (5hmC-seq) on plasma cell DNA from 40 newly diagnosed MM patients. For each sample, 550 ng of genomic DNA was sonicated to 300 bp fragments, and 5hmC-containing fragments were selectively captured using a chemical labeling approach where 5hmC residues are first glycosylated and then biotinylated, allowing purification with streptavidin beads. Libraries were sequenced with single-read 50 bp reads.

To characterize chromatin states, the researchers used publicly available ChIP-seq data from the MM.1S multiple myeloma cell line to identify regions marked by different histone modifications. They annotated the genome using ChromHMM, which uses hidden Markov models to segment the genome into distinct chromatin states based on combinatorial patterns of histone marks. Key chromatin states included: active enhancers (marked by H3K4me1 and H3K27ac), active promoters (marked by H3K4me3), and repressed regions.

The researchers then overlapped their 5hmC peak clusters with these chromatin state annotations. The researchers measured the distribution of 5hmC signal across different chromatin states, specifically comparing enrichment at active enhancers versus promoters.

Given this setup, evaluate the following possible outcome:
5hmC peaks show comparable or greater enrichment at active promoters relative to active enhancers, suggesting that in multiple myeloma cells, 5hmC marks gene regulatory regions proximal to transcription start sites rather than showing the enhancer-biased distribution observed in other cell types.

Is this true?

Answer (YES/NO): NO